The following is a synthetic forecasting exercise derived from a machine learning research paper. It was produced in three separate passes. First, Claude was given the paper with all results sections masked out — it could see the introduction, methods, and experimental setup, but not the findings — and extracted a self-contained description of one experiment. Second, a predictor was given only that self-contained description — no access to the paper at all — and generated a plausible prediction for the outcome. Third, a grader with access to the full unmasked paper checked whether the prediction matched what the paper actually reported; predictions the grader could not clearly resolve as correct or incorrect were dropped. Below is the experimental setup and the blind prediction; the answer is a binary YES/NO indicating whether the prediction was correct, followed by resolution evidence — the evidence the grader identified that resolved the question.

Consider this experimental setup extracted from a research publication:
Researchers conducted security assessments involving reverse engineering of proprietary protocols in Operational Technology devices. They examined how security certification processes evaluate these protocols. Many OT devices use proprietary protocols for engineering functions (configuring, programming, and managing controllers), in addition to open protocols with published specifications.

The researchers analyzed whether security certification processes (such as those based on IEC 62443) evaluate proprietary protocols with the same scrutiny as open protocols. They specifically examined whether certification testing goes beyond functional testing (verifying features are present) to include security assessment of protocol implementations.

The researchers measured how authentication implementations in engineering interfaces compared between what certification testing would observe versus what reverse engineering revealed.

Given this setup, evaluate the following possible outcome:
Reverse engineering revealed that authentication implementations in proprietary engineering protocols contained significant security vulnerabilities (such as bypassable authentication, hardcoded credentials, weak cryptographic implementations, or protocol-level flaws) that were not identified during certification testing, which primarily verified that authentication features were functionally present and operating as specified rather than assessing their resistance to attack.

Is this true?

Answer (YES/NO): YES